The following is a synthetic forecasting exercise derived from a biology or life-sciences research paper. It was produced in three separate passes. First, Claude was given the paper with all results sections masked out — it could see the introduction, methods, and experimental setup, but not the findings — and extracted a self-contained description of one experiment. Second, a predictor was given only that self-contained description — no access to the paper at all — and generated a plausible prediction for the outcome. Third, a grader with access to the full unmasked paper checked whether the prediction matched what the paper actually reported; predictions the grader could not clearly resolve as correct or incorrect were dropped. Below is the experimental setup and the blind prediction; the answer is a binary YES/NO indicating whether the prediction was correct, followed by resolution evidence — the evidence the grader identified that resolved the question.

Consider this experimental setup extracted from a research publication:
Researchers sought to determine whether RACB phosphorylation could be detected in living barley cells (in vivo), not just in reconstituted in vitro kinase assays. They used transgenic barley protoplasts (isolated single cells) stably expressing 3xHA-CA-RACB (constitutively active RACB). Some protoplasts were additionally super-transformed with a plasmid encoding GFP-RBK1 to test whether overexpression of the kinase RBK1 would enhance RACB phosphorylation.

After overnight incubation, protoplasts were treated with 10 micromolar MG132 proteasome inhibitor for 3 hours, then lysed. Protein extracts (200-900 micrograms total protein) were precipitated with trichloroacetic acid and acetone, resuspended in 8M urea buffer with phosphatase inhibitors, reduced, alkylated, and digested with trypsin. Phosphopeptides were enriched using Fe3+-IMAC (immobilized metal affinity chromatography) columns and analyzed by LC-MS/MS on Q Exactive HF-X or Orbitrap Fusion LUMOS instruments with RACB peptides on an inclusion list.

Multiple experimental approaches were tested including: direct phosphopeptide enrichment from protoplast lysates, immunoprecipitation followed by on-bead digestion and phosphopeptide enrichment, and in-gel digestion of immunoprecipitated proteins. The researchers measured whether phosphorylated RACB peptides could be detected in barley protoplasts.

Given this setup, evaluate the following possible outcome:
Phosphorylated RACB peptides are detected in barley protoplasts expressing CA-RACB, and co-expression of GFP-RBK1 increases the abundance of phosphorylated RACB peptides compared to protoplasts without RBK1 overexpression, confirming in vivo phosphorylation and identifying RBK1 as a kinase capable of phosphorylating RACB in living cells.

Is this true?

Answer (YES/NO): NO